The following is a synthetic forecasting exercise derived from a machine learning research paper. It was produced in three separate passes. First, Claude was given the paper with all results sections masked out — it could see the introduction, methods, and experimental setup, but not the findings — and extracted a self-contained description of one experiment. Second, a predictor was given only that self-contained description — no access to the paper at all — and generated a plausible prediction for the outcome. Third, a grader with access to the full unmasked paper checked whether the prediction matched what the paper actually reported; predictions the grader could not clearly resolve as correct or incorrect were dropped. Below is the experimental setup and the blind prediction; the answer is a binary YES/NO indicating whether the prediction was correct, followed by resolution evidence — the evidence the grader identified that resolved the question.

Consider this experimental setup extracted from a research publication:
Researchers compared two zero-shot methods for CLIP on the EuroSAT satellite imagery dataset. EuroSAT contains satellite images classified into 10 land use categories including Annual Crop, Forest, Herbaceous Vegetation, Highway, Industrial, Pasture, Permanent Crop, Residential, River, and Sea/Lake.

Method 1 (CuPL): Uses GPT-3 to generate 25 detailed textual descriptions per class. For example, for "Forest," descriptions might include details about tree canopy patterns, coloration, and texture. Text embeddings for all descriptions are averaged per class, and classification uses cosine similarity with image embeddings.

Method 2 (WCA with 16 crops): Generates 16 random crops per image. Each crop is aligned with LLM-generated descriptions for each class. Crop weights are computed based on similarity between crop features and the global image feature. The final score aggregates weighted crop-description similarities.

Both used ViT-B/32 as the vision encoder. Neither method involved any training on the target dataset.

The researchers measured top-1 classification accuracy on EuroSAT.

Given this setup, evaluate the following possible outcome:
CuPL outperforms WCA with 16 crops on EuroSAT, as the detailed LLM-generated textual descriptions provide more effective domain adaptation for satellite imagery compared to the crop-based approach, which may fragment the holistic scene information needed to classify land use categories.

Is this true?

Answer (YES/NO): YES